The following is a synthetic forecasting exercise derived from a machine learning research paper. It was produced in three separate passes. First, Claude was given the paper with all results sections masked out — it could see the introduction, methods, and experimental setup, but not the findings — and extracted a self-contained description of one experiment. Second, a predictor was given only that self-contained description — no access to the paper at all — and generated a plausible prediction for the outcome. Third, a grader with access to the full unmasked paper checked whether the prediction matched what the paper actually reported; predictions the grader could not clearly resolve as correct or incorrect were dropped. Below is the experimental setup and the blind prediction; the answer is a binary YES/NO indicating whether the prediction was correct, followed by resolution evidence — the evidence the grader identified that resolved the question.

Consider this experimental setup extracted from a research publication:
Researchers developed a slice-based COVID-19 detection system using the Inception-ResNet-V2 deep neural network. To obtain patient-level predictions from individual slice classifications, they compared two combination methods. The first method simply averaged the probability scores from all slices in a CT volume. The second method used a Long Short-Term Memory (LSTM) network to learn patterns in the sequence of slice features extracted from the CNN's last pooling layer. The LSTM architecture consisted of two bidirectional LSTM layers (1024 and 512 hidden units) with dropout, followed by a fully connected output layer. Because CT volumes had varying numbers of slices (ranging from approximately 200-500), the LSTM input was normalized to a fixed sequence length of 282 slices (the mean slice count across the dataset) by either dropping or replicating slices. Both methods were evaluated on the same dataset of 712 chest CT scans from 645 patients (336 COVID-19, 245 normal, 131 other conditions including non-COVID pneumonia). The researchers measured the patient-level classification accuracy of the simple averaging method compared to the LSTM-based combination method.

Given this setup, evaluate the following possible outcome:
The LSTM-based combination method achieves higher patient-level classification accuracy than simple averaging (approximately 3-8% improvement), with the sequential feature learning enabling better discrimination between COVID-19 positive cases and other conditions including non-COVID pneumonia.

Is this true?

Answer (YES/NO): NO